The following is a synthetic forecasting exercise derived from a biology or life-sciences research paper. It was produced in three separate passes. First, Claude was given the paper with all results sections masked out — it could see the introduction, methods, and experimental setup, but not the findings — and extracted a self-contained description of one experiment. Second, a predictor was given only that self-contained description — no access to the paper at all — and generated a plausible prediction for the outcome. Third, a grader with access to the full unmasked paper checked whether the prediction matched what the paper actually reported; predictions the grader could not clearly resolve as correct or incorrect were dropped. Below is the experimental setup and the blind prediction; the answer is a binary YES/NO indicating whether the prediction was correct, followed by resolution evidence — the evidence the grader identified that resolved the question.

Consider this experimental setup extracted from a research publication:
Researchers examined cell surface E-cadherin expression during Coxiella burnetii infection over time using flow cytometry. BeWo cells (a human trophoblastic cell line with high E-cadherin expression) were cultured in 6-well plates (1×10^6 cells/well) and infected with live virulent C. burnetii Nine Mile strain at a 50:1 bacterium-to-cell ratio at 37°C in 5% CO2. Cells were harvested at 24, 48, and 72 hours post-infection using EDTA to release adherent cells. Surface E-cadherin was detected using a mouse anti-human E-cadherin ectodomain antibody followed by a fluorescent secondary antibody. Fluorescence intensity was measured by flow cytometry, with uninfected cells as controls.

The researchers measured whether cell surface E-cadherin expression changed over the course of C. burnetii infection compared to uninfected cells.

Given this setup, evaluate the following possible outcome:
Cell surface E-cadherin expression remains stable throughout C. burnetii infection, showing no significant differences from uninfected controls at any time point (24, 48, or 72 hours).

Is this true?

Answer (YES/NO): NO